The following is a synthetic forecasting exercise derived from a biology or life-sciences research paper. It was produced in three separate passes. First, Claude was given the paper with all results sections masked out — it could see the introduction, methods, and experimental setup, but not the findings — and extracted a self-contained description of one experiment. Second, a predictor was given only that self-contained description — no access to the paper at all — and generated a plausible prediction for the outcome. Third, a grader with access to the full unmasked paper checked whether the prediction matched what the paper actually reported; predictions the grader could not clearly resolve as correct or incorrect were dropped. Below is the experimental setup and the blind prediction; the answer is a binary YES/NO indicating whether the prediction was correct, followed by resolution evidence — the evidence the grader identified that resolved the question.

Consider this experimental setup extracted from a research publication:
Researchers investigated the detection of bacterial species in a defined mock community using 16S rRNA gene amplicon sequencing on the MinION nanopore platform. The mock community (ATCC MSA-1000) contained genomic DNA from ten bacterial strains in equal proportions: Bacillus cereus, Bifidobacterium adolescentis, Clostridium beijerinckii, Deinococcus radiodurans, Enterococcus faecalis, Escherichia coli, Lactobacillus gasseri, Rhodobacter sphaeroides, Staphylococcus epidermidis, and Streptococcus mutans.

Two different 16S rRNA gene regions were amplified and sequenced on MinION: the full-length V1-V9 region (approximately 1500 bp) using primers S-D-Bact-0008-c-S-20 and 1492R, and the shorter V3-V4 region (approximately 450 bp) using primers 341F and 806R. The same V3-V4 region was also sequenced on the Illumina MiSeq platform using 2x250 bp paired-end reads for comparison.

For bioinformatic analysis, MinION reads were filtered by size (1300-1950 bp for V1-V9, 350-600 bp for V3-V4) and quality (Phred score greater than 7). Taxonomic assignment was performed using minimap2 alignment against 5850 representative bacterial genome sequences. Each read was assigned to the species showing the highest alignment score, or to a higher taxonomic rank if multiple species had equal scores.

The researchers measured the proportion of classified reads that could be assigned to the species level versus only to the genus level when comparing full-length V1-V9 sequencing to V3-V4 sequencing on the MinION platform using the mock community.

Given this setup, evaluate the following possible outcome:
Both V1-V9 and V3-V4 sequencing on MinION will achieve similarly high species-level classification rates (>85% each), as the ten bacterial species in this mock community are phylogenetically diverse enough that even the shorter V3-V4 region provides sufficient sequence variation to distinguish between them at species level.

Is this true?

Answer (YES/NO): NO